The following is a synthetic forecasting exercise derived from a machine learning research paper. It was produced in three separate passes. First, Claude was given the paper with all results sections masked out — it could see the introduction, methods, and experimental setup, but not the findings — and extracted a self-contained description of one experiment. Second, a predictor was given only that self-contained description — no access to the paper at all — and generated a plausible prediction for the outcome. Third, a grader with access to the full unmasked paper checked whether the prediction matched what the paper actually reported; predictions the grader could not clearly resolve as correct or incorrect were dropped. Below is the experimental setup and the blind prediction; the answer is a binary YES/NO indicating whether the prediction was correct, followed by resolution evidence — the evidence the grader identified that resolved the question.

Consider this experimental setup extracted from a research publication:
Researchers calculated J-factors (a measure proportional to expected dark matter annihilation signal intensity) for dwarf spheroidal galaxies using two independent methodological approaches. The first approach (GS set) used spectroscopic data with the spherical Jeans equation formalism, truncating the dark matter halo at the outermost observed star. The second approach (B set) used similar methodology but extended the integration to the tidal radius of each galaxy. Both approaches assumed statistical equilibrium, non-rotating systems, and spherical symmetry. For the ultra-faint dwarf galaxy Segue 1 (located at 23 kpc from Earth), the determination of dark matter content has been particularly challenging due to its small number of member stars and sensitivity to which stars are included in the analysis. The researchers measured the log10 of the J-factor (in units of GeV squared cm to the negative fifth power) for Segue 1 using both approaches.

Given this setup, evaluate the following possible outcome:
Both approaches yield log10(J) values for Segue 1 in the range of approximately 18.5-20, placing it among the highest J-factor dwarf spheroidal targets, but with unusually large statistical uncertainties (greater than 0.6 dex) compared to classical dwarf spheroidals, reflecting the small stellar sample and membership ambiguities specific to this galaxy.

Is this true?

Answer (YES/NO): NO